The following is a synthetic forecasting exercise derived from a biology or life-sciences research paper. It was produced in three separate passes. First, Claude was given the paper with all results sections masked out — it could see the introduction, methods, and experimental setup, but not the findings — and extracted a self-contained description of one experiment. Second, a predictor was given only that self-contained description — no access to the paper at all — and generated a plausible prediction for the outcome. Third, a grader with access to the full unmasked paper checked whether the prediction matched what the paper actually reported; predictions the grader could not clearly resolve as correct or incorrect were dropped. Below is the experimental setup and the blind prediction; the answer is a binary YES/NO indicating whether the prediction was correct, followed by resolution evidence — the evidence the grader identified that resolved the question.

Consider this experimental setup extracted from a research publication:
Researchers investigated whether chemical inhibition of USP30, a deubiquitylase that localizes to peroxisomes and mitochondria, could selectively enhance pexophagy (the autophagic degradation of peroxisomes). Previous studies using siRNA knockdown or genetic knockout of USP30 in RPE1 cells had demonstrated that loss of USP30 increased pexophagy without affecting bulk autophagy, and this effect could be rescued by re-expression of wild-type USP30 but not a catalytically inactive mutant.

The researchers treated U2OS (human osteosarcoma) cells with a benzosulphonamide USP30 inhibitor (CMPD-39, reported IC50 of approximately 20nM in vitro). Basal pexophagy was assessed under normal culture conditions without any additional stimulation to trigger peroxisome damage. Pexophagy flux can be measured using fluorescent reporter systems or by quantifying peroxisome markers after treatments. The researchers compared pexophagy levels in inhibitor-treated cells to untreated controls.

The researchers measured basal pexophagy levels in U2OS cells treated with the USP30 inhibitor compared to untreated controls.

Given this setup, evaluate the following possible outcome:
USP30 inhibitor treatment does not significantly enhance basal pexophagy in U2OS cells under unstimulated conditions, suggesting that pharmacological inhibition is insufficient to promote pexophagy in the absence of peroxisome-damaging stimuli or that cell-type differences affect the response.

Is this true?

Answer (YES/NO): NO